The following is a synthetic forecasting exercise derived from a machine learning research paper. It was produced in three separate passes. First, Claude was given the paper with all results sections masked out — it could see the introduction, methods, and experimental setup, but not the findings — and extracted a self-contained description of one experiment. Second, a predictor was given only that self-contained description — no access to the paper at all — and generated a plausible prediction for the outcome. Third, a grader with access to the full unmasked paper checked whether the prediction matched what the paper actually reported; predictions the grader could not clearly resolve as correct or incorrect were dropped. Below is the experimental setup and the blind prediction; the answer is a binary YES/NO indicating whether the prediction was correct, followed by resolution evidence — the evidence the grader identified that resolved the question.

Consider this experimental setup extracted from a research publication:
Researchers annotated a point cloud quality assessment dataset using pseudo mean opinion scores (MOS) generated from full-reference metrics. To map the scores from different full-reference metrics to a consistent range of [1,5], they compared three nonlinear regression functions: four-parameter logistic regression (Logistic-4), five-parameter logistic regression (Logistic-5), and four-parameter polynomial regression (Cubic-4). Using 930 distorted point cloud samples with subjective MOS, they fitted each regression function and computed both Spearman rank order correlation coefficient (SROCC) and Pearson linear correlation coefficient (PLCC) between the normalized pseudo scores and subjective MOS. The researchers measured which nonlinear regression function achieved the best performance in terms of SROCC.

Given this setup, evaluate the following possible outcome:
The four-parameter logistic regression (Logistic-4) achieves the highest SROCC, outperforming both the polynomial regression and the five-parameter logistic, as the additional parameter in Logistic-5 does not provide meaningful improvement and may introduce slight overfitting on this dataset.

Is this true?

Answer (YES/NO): NO